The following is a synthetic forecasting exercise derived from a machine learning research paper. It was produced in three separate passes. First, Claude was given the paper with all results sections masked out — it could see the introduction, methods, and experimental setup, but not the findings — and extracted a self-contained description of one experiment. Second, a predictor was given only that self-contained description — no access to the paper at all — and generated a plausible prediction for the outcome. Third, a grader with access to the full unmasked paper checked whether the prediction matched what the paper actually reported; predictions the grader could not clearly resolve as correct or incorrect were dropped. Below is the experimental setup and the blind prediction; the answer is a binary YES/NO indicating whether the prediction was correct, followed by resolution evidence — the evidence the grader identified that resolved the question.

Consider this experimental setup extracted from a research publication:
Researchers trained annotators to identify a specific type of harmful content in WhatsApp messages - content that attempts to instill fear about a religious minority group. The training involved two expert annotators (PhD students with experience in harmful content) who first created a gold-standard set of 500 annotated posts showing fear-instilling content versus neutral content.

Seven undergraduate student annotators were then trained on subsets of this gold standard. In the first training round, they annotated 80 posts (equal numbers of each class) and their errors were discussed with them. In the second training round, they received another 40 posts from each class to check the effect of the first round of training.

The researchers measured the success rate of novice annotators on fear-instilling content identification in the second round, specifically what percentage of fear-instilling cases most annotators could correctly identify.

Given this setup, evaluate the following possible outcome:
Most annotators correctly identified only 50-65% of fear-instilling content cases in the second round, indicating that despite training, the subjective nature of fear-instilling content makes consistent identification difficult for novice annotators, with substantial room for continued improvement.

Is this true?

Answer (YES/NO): NO